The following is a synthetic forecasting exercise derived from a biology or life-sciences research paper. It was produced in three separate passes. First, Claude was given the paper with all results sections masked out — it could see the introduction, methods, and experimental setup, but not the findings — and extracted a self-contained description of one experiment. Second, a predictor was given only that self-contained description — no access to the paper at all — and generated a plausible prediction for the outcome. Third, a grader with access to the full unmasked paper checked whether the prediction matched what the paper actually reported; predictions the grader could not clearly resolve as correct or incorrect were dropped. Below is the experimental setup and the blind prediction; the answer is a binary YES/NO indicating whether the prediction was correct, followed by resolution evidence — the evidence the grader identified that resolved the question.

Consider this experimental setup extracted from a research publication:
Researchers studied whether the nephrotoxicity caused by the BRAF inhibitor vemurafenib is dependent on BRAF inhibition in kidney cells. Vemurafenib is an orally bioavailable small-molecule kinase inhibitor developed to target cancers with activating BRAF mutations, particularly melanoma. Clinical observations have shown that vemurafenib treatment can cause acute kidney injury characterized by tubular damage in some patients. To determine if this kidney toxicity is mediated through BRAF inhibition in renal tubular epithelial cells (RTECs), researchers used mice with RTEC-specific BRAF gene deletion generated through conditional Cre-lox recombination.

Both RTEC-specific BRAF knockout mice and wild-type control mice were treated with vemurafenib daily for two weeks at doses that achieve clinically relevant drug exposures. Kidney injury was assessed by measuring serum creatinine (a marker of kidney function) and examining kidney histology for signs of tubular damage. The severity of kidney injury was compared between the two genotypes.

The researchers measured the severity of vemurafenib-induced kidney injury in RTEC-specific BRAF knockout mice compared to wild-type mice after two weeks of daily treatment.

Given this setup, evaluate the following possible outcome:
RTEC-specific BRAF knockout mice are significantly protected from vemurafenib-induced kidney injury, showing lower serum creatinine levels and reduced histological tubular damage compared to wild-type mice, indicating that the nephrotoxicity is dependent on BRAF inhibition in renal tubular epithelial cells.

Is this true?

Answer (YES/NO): NO